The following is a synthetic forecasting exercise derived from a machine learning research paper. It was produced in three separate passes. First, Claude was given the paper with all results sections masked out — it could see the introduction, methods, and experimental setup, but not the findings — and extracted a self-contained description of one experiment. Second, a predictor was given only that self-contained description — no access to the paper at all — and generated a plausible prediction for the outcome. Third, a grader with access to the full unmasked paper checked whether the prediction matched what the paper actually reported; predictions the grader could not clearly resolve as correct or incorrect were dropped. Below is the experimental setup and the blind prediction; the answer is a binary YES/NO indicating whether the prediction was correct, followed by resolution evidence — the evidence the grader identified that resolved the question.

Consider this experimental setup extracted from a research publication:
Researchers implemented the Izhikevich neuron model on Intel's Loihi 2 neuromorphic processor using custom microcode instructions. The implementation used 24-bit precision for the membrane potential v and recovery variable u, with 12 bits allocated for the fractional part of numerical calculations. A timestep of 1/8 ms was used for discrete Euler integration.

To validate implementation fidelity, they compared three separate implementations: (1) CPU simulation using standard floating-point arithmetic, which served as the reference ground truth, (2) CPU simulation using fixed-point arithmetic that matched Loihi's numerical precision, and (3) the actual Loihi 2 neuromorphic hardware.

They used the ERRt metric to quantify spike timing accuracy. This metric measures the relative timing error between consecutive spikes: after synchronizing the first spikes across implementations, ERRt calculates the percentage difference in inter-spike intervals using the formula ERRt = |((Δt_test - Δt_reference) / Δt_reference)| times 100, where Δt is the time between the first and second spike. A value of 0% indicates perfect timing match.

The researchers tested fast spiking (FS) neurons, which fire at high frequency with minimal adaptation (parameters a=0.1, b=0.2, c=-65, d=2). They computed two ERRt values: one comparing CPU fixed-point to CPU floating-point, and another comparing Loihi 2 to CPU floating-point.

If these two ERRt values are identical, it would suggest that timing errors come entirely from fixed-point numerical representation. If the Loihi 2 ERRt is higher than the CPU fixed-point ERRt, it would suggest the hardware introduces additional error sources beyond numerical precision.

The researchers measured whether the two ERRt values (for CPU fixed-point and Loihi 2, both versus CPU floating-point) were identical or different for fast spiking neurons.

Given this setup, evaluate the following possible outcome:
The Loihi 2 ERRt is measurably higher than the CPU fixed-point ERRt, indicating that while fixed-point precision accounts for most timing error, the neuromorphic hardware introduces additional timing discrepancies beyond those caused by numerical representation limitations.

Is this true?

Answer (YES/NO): NO